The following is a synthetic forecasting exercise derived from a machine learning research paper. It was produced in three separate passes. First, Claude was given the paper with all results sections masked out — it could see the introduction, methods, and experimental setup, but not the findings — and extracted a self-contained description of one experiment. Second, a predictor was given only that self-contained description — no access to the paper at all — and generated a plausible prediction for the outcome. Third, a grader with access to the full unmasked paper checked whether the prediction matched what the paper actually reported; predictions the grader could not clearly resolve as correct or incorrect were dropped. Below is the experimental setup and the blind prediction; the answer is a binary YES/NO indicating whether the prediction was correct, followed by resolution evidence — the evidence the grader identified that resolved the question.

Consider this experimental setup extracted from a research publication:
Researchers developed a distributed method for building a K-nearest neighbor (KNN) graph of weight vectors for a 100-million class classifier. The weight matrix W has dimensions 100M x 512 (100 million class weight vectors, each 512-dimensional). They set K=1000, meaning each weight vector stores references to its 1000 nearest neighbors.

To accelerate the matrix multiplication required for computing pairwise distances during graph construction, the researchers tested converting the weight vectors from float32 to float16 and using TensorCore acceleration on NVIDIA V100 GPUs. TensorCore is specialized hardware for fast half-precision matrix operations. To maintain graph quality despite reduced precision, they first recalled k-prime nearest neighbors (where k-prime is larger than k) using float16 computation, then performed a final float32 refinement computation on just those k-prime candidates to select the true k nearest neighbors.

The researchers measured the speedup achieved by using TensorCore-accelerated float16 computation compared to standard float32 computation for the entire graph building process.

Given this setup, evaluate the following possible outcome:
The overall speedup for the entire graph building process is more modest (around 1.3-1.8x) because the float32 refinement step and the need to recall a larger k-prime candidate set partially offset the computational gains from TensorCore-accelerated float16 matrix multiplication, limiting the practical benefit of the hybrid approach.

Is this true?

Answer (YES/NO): NO